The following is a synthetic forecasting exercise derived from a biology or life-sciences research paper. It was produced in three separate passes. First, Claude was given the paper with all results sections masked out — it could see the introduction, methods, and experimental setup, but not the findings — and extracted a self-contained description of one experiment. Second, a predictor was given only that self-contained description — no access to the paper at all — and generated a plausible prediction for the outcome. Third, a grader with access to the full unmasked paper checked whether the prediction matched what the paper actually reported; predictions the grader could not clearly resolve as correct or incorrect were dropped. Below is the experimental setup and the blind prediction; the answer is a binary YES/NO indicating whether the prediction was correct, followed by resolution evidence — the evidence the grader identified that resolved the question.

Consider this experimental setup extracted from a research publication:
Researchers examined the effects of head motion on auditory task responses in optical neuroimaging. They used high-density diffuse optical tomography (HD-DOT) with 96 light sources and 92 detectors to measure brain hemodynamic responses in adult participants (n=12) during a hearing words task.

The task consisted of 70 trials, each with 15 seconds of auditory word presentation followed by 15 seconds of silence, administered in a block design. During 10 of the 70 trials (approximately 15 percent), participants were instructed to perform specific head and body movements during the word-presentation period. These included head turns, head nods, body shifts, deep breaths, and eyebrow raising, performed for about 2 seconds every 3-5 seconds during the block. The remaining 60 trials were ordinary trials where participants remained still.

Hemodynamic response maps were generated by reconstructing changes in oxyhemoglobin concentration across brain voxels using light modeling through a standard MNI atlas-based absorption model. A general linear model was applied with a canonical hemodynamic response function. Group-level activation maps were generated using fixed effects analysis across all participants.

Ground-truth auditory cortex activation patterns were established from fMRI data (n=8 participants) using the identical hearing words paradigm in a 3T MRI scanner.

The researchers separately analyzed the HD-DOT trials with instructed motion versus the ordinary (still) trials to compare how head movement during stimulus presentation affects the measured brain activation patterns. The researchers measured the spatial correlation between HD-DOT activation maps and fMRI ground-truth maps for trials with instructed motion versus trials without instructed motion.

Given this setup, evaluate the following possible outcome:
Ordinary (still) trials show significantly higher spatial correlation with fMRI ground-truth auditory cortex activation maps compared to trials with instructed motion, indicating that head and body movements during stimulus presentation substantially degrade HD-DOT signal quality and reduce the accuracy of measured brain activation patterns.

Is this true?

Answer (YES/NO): YES